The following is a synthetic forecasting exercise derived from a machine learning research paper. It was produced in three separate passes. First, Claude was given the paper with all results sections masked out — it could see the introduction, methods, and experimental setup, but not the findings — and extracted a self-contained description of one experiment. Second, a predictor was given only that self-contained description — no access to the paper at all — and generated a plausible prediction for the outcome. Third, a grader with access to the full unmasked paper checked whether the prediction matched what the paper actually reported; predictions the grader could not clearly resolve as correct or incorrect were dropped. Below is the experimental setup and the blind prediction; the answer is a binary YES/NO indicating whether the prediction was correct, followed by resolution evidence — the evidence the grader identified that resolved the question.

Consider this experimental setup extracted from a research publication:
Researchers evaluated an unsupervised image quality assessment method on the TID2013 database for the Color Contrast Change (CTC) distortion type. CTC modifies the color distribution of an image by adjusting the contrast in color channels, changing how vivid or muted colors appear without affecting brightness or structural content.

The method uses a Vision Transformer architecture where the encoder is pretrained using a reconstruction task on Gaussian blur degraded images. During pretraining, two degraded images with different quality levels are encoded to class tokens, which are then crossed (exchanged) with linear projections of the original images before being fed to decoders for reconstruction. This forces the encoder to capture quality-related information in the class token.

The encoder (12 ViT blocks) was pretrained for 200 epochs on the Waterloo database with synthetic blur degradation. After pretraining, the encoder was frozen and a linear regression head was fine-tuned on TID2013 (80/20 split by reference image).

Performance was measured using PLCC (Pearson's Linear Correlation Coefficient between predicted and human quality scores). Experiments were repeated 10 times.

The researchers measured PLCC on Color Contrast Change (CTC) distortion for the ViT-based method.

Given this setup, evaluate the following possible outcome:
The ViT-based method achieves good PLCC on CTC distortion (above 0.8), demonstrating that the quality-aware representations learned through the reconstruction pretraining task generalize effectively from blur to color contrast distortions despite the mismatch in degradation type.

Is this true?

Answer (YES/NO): YES